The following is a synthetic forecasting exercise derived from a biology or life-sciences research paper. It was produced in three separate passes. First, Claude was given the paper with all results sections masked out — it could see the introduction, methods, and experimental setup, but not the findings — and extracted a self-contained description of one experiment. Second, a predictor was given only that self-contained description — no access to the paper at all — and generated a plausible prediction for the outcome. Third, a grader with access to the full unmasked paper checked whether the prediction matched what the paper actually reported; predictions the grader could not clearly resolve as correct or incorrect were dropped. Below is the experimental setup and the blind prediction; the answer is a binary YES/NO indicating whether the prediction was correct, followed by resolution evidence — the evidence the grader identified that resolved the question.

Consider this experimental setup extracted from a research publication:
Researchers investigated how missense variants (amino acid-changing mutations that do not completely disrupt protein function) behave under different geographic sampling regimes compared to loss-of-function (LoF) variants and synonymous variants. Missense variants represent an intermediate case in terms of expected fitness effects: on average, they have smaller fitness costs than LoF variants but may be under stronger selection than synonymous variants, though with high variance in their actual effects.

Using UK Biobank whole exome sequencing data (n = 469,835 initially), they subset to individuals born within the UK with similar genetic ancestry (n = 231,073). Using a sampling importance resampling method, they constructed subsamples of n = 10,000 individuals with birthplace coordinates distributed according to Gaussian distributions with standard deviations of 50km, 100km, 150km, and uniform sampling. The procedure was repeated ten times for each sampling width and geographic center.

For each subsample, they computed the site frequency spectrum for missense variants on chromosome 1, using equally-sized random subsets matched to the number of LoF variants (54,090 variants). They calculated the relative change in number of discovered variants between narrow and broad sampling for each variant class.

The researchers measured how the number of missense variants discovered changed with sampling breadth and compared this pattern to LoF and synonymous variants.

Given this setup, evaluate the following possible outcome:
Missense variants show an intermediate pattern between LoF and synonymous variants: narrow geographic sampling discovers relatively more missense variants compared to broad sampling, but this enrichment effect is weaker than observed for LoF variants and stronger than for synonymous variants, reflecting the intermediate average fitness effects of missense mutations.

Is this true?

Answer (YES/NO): NO